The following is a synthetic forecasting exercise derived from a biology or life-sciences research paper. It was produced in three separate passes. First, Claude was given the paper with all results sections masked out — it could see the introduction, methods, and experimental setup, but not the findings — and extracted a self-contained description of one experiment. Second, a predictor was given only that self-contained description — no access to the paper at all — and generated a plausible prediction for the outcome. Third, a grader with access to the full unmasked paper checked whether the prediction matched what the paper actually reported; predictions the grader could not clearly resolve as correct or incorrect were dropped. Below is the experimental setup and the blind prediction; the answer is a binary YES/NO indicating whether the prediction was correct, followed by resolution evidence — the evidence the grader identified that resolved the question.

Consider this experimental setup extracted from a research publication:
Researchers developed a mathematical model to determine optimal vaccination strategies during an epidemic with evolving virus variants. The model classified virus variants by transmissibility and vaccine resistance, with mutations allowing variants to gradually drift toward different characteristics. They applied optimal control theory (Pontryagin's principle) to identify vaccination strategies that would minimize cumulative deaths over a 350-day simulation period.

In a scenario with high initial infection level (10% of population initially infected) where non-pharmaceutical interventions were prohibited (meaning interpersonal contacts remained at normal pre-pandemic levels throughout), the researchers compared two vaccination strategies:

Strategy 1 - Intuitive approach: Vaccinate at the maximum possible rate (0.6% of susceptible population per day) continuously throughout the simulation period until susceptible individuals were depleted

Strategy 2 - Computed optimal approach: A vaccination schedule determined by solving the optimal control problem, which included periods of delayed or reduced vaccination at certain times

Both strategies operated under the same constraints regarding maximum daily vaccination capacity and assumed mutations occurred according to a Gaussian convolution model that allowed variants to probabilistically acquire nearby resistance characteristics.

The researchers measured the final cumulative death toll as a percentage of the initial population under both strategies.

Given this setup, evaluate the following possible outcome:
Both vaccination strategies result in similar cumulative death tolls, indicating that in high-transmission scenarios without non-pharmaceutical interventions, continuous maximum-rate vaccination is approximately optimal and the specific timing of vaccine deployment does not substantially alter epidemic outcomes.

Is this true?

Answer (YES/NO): NO